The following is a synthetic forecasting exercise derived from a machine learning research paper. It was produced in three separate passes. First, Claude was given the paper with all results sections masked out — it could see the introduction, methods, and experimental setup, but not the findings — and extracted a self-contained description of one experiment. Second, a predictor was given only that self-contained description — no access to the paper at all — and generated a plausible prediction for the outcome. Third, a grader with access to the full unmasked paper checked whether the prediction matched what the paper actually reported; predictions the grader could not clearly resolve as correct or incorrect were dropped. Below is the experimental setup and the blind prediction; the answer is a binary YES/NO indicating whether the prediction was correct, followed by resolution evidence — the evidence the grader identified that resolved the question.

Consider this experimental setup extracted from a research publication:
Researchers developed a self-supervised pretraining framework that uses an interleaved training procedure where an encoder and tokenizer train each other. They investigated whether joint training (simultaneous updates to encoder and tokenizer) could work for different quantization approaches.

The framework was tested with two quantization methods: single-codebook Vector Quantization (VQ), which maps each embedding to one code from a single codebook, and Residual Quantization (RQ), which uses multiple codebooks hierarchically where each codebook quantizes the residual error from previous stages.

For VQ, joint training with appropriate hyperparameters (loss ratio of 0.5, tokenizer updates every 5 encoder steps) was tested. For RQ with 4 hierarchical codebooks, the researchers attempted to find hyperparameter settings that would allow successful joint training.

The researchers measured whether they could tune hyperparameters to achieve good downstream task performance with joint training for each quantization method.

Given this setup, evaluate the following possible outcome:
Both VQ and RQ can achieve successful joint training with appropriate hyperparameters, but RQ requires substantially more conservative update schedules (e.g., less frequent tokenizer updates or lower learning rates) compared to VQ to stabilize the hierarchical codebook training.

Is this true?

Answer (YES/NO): NO